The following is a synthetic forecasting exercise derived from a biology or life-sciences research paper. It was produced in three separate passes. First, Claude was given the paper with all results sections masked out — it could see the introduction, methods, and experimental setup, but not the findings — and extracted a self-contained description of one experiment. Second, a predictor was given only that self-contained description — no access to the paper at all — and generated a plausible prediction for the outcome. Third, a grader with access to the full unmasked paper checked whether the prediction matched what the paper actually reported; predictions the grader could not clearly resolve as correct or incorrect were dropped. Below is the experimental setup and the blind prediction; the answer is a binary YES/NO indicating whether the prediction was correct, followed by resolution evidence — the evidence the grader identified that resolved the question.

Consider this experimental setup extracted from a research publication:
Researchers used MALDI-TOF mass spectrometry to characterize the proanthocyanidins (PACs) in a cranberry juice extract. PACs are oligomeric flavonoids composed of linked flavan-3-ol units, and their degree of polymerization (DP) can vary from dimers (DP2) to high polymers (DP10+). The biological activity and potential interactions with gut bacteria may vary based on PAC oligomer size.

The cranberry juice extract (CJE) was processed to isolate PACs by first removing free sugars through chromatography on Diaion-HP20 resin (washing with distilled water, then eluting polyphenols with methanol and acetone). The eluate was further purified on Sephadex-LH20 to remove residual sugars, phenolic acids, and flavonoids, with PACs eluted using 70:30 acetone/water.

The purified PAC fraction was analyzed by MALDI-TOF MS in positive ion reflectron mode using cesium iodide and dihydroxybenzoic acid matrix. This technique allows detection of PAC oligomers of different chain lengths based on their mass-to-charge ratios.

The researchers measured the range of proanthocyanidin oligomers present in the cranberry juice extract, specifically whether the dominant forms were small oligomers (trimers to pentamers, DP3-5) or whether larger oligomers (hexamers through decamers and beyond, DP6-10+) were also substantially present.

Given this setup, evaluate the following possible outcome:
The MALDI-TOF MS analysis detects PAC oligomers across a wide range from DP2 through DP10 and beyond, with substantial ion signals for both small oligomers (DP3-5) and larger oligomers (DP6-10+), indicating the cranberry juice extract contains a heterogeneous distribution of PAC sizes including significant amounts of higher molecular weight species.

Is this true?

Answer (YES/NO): NO